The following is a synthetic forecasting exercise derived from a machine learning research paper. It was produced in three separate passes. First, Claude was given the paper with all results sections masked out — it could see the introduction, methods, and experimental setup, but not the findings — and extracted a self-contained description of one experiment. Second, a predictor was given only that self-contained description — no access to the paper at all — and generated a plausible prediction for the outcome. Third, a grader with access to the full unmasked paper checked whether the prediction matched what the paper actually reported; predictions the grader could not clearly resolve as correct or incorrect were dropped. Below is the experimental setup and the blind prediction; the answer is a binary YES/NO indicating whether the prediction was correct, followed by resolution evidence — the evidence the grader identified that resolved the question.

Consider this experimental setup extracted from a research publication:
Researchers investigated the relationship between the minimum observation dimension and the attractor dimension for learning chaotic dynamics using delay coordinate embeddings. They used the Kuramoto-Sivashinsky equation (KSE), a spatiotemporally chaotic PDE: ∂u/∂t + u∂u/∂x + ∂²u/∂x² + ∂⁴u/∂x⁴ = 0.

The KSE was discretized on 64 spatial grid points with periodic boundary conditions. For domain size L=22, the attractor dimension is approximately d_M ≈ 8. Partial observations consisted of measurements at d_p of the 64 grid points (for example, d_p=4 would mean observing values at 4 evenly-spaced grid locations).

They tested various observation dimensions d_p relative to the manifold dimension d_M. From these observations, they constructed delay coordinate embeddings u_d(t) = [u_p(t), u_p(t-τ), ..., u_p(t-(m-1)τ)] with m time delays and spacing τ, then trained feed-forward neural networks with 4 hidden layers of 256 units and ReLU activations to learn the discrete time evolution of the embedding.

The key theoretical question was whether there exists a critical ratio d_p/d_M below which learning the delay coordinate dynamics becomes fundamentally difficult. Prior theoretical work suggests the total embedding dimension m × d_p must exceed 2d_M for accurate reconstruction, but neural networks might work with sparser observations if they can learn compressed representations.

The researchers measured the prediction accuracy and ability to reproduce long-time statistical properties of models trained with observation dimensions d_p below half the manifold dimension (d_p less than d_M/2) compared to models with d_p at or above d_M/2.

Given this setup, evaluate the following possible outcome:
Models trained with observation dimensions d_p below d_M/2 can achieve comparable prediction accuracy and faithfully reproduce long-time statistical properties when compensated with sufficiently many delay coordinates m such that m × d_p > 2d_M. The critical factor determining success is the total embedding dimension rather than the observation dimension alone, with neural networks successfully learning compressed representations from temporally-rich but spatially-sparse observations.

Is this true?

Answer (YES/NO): NO